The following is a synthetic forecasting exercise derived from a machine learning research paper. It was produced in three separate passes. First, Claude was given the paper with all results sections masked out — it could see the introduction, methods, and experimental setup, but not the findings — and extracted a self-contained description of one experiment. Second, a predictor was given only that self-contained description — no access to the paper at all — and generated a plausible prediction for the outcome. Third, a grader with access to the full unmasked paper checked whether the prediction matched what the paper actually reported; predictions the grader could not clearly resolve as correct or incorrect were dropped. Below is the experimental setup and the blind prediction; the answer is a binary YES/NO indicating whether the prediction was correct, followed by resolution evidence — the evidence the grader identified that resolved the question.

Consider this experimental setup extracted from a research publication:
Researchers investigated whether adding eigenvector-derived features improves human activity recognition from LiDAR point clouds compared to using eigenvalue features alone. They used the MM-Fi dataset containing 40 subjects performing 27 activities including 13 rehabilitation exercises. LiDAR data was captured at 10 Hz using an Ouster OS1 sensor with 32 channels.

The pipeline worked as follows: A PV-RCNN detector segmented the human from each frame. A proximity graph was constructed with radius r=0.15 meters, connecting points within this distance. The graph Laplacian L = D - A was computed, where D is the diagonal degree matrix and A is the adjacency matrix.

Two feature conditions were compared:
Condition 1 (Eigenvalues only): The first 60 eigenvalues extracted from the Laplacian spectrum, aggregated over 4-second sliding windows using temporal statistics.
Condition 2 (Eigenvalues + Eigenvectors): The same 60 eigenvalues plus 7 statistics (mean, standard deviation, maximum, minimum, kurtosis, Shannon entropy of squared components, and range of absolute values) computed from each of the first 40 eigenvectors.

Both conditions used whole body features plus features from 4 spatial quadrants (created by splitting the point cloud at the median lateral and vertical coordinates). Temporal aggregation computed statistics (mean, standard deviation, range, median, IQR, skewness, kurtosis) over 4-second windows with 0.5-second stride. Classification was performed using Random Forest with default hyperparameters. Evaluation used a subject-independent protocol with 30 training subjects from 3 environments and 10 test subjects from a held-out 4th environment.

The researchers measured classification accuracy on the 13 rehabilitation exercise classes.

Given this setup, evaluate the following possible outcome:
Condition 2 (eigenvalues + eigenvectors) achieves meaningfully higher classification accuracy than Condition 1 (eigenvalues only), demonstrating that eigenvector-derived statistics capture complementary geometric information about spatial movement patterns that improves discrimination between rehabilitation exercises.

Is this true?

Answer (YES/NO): YES